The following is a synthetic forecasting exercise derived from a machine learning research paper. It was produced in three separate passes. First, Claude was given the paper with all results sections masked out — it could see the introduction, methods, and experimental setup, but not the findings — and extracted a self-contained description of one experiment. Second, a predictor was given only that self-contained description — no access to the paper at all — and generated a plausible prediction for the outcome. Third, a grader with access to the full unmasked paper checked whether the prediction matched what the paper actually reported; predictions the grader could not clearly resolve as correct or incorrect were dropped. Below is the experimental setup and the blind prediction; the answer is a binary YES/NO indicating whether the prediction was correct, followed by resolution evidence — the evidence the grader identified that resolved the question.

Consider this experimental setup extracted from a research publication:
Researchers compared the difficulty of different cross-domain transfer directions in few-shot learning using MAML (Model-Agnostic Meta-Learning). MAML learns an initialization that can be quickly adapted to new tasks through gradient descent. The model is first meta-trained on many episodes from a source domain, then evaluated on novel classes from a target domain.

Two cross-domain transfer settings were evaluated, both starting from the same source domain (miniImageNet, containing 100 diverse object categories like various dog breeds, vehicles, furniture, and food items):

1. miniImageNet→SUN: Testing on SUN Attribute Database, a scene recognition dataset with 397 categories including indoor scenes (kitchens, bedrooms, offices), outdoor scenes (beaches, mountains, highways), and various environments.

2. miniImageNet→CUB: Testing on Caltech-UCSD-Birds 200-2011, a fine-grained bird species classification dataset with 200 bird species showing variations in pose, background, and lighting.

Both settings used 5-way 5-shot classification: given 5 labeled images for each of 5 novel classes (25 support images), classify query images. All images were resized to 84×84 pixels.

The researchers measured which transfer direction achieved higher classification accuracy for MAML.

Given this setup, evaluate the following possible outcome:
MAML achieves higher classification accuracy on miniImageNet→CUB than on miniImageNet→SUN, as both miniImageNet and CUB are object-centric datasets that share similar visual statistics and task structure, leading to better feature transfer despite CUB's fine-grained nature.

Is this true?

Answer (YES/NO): NO